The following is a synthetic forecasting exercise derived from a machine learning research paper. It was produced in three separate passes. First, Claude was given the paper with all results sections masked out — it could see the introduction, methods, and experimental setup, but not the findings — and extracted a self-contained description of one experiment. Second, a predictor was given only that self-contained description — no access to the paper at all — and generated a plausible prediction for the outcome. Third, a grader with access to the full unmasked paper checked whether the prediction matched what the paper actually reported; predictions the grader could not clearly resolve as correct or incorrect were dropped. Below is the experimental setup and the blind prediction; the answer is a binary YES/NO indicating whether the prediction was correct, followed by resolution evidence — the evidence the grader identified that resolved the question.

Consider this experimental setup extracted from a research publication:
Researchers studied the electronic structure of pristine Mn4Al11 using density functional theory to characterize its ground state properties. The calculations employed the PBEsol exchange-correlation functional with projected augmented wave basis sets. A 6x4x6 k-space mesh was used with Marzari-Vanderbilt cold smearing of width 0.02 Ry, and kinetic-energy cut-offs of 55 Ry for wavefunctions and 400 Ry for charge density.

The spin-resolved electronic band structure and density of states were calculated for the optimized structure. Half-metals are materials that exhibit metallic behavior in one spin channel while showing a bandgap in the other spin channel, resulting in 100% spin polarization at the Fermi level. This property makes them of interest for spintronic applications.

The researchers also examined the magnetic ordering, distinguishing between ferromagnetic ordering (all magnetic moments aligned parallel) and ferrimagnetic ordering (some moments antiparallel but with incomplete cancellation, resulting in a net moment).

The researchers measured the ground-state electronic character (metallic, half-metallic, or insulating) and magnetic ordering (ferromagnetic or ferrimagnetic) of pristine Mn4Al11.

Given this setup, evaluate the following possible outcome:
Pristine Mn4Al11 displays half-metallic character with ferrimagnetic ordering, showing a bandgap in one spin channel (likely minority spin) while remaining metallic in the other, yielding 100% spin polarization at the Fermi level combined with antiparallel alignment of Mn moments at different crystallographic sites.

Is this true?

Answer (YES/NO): YES